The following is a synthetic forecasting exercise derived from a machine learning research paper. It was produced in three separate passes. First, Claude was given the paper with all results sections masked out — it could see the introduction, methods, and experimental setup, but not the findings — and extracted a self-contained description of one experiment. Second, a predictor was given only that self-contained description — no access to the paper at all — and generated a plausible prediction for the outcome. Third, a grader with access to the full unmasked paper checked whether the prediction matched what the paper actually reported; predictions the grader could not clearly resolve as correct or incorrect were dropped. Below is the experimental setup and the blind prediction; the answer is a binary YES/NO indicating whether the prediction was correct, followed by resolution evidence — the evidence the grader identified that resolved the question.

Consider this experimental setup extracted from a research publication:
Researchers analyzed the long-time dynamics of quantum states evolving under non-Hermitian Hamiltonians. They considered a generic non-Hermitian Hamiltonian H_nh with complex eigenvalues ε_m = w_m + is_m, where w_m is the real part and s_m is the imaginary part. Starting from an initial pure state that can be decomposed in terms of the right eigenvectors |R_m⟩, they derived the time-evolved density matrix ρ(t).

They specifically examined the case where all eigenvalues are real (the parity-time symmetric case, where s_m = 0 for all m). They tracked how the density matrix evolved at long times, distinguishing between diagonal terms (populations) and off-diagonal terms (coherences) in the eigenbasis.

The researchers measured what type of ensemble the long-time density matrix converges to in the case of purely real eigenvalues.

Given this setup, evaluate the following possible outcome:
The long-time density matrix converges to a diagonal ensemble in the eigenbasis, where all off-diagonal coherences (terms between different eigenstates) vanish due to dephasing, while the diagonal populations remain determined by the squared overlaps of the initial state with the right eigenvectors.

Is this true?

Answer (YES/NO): YES